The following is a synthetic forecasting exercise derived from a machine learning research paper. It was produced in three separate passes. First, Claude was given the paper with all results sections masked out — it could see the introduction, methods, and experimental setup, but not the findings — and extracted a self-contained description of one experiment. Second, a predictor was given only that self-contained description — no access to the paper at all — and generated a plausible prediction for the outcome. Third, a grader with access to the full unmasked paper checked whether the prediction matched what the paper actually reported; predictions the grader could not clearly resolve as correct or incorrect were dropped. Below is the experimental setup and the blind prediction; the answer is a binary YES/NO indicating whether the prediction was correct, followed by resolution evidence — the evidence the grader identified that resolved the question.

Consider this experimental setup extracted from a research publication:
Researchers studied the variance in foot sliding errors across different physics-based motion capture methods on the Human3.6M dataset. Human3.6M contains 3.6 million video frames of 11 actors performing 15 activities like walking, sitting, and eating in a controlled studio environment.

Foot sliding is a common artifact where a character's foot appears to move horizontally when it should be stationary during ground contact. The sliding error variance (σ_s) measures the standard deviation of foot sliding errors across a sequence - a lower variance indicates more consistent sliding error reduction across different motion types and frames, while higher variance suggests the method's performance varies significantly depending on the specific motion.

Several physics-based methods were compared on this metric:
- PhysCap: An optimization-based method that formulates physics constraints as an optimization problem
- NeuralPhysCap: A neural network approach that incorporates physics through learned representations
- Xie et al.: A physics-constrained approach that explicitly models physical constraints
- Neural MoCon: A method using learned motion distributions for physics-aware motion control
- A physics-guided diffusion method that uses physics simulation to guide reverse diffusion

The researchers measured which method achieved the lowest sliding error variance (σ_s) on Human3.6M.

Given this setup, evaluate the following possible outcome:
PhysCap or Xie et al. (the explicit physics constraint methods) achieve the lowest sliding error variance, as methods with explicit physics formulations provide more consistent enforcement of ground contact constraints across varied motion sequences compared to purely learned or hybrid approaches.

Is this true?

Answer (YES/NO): YES